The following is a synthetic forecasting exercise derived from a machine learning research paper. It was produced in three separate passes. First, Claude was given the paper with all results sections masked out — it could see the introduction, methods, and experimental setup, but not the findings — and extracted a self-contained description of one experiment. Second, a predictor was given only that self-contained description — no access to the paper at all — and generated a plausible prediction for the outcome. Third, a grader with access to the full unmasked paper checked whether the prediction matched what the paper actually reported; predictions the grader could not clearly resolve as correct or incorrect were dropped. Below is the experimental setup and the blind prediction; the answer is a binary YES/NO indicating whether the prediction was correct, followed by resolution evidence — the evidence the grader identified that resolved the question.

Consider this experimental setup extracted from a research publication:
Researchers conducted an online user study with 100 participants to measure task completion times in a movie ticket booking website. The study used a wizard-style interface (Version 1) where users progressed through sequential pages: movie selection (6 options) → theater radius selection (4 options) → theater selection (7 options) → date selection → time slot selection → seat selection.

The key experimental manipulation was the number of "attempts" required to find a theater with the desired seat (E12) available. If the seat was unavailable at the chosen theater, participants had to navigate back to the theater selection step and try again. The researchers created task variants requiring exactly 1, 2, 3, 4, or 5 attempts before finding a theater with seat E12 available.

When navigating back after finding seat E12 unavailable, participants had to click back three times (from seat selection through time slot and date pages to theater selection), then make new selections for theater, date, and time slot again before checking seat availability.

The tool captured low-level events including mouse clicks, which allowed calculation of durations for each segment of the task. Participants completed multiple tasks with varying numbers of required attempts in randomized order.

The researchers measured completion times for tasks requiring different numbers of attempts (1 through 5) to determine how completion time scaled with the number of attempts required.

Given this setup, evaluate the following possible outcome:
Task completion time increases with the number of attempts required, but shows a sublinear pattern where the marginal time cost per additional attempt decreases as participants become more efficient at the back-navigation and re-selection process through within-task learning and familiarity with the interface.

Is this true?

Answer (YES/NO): NO